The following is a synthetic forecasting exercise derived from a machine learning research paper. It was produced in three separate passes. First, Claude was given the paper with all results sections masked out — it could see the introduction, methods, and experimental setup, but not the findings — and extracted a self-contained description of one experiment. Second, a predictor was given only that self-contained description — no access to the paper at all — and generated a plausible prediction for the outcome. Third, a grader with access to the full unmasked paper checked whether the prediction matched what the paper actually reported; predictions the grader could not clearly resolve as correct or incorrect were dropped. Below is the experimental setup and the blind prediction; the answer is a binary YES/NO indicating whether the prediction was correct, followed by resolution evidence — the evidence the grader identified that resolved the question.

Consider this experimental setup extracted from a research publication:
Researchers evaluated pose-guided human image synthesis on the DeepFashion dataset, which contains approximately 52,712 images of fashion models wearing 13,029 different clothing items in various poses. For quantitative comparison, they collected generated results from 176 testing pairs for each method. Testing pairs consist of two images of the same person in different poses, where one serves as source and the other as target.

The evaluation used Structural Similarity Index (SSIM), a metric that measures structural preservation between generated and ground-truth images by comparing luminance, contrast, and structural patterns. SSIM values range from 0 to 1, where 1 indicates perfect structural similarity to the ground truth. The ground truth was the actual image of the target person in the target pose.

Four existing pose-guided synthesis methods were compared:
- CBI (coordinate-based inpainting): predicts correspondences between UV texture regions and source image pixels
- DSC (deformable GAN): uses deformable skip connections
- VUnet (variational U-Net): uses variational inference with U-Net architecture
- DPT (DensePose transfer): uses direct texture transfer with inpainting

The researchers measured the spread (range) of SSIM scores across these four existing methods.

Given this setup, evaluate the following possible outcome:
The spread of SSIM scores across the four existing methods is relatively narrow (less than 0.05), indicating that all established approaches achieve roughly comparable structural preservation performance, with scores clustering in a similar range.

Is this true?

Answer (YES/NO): YES